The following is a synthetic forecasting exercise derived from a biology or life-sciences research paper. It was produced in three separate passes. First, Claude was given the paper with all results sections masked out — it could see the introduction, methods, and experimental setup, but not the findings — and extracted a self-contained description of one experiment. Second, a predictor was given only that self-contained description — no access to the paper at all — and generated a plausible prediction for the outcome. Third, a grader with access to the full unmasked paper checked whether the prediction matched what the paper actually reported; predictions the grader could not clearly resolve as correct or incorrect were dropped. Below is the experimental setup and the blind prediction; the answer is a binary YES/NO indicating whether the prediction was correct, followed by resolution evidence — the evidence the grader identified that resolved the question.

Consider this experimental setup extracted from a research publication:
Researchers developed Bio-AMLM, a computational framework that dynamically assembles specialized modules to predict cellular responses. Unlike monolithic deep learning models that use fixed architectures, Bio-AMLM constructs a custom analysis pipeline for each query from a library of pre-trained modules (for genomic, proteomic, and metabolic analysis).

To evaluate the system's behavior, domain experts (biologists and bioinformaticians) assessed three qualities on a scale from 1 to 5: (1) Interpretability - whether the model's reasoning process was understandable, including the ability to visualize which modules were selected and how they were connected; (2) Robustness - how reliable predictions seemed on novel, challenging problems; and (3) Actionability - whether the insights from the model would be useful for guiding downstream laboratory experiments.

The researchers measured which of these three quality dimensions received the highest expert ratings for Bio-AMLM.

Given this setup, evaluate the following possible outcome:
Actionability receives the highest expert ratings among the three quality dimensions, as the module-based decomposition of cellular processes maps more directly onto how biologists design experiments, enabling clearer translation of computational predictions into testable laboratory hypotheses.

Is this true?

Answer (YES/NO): NO